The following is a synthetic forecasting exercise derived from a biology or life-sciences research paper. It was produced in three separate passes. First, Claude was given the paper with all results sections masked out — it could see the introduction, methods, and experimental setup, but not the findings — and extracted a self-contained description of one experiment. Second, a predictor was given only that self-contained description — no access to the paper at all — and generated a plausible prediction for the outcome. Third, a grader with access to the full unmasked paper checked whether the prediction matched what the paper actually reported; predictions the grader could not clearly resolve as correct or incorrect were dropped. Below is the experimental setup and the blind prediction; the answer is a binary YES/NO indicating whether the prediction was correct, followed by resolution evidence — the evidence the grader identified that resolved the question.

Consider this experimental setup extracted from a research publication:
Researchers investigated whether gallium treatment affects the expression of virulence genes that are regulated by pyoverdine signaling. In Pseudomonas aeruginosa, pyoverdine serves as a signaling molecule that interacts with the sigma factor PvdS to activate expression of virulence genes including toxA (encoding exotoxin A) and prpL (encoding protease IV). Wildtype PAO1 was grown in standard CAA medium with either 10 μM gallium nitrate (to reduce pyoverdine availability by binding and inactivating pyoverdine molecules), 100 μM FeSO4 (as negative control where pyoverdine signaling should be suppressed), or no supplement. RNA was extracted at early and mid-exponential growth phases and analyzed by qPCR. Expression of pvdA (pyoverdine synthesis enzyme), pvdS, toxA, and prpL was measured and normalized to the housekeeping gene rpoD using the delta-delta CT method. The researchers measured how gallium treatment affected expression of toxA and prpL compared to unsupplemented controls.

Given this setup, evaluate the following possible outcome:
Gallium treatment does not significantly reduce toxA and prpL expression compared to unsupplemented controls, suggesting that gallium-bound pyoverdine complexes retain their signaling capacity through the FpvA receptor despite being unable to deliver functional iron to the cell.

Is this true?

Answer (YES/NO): NO